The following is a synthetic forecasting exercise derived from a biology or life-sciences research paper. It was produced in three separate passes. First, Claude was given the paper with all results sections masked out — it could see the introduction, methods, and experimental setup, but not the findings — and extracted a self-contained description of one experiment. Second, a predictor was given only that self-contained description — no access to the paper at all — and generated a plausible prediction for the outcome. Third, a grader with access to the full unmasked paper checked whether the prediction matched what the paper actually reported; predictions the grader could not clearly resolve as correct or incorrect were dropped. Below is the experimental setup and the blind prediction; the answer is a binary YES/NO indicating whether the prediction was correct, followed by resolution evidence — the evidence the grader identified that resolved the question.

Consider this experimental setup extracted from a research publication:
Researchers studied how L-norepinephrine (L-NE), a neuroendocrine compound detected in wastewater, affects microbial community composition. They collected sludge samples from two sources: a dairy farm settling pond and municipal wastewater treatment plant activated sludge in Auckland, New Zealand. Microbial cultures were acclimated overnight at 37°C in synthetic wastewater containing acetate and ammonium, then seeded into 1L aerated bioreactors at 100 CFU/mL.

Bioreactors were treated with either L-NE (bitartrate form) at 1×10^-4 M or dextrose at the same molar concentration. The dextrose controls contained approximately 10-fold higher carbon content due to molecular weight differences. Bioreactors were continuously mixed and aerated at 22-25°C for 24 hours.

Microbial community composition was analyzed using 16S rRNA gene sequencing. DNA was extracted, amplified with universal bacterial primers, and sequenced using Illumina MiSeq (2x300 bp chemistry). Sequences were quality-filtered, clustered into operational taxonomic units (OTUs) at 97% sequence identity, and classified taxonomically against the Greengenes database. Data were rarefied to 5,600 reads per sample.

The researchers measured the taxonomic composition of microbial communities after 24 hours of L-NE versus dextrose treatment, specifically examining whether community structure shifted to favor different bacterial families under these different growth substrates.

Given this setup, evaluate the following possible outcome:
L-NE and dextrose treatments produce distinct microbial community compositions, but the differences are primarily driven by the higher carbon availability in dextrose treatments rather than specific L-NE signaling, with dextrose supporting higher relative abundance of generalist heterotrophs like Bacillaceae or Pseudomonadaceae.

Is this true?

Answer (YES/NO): NO